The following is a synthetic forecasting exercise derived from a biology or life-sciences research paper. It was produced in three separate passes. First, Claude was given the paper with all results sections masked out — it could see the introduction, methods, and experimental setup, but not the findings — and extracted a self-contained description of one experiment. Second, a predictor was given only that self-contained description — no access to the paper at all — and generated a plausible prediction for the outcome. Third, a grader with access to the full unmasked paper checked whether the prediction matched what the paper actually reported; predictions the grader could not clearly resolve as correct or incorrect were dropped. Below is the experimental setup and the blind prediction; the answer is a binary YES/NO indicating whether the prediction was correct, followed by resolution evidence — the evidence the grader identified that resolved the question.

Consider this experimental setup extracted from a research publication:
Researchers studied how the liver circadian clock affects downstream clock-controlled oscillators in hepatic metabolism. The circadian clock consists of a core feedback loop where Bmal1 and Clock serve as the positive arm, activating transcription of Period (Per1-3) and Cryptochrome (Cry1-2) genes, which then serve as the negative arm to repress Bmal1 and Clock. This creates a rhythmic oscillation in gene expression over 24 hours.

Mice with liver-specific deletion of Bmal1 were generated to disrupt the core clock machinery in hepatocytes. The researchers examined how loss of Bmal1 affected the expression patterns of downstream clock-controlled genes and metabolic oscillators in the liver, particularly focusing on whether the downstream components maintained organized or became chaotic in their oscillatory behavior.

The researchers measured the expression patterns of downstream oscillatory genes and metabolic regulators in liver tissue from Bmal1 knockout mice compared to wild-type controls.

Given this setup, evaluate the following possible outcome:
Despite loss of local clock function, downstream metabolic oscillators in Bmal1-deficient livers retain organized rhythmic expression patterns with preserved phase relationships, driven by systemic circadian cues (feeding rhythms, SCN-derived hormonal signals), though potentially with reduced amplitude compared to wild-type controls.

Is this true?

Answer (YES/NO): NO